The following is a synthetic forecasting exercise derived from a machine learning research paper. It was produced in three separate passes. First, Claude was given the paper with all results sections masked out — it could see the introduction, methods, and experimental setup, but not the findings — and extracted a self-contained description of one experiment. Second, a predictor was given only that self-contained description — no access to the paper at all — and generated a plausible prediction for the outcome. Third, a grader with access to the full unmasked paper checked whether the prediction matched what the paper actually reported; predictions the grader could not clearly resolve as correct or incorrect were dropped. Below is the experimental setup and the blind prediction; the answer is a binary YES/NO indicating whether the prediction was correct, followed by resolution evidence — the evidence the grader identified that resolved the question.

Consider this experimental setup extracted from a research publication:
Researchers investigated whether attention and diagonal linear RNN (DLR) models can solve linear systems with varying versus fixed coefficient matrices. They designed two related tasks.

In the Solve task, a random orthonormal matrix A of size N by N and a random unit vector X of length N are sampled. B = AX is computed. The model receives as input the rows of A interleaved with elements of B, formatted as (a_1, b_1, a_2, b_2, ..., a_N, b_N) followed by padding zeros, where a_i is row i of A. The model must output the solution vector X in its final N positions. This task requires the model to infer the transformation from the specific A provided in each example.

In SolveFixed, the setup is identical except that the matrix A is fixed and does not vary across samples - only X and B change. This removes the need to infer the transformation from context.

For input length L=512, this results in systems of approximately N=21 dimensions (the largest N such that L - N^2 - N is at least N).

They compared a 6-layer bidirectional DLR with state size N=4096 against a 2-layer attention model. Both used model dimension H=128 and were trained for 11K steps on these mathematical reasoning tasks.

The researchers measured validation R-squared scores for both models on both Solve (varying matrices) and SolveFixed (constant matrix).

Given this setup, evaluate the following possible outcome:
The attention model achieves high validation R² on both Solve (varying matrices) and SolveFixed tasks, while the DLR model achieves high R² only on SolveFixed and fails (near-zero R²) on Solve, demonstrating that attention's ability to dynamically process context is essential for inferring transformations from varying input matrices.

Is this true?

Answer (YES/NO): NO